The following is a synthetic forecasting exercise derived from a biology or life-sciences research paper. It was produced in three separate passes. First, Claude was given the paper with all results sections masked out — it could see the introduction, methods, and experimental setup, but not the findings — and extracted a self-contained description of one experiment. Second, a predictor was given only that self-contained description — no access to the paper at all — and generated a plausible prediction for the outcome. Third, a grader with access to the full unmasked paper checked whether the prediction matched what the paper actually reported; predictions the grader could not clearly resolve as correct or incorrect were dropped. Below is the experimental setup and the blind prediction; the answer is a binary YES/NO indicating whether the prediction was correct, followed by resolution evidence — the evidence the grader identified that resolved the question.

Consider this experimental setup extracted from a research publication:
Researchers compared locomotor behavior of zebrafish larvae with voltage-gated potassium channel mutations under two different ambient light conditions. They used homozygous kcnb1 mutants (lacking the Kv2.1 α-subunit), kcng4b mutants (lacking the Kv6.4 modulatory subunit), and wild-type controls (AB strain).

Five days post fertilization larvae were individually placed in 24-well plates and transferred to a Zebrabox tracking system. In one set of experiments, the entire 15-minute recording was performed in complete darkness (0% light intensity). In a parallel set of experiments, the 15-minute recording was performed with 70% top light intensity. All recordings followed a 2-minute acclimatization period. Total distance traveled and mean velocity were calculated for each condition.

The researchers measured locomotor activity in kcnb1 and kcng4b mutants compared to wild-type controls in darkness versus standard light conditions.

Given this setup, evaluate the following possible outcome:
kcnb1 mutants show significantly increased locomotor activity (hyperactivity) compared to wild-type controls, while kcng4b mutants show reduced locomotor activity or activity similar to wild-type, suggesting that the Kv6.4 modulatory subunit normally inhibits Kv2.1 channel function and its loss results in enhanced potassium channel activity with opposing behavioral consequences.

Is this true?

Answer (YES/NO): NO